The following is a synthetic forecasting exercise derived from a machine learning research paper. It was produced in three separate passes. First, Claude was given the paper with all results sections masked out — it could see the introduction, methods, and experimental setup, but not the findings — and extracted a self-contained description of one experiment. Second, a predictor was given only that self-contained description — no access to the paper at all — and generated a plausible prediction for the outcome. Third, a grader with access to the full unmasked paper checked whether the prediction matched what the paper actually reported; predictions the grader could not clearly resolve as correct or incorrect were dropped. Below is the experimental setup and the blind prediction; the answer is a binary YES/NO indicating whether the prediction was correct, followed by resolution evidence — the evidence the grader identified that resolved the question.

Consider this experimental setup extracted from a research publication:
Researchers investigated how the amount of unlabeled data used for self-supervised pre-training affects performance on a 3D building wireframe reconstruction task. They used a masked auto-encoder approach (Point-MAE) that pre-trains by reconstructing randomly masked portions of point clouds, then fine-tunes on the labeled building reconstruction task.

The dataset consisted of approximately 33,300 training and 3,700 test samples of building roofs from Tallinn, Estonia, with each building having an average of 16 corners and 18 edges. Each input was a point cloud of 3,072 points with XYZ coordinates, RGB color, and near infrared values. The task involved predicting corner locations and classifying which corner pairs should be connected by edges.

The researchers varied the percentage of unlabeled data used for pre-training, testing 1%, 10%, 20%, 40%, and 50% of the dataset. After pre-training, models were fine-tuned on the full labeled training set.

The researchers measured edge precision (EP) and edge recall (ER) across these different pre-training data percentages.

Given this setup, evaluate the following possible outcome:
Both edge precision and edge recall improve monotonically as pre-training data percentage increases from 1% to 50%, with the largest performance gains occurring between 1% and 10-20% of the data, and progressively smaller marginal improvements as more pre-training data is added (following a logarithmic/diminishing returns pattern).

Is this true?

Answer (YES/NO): NO